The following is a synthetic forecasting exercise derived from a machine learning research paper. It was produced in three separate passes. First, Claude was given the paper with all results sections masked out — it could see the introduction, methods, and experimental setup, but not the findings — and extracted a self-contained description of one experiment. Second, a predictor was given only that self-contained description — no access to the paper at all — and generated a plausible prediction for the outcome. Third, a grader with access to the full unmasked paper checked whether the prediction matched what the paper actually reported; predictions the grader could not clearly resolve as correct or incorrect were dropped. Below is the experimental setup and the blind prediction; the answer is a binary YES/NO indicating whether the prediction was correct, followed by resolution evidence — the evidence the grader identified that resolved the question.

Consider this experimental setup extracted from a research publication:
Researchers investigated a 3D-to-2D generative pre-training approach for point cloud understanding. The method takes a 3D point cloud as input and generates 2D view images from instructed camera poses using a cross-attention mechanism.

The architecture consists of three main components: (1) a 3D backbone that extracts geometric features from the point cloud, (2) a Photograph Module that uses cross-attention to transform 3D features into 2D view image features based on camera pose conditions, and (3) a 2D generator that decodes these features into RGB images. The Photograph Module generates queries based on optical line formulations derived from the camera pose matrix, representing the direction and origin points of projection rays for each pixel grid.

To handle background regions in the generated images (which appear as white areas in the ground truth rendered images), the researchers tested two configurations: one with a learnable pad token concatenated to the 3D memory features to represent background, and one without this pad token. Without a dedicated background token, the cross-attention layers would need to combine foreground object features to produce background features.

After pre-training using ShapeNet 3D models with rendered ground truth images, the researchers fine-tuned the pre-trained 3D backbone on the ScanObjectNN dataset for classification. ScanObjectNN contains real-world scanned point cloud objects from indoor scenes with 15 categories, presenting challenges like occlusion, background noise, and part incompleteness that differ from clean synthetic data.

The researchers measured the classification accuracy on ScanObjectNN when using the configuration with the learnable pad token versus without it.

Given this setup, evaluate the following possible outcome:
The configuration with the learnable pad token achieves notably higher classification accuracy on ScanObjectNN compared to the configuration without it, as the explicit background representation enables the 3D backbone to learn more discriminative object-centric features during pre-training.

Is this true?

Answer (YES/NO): YES